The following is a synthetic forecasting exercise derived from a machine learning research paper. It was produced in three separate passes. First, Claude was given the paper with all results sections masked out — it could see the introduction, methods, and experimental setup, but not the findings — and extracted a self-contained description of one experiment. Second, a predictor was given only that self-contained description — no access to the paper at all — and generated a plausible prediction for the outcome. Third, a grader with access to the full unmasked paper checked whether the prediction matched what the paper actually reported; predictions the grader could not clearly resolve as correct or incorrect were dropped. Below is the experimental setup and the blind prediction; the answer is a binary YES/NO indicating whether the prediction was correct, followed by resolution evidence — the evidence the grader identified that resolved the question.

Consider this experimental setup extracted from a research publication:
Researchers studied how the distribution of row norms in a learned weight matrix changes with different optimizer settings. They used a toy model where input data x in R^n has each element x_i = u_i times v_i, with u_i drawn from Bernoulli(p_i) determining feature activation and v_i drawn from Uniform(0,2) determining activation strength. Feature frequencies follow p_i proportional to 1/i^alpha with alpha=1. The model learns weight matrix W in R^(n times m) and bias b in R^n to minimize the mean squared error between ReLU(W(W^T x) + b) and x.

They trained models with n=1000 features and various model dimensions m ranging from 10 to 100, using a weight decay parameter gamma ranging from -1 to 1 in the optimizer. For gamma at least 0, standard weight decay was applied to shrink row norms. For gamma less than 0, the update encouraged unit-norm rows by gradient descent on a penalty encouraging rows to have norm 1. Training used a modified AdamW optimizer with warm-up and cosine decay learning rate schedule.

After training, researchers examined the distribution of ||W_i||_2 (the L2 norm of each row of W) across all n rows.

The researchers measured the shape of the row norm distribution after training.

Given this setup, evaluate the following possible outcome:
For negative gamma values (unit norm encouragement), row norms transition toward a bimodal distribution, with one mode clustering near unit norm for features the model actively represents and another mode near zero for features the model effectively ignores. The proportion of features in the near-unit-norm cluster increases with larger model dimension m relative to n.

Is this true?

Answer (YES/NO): NO